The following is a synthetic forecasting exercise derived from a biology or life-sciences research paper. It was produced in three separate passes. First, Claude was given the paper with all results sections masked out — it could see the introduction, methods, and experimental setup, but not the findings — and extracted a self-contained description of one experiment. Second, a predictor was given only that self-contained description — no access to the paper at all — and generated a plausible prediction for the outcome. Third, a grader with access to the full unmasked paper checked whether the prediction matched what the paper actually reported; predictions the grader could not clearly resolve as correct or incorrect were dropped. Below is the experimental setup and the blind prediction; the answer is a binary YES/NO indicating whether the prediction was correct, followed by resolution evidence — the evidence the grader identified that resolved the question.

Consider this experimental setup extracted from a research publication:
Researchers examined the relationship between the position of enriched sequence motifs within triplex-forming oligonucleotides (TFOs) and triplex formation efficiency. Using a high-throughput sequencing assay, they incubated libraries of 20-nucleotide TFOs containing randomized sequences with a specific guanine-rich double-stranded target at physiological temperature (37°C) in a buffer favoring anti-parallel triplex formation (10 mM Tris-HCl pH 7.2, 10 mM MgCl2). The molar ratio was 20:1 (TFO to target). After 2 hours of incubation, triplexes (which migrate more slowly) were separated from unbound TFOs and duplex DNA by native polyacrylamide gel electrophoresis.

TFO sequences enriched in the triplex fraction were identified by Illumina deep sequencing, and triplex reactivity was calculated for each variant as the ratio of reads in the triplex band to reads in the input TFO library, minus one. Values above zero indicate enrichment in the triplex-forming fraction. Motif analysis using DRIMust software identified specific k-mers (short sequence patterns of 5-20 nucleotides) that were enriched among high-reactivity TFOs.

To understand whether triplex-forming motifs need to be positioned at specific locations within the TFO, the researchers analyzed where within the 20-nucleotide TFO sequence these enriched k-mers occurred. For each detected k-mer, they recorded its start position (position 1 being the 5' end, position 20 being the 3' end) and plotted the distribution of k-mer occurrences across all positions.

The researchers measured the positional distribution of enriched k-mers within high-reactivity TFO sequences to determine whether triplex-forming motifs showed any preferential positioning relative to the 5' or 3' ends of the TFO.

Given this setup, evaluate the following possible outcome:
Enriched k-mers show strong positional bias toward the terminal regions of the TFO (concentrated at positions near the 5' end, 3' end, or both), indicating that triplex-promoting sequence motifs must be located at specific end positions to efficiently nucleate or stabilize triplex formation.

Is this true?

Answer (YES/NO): NO